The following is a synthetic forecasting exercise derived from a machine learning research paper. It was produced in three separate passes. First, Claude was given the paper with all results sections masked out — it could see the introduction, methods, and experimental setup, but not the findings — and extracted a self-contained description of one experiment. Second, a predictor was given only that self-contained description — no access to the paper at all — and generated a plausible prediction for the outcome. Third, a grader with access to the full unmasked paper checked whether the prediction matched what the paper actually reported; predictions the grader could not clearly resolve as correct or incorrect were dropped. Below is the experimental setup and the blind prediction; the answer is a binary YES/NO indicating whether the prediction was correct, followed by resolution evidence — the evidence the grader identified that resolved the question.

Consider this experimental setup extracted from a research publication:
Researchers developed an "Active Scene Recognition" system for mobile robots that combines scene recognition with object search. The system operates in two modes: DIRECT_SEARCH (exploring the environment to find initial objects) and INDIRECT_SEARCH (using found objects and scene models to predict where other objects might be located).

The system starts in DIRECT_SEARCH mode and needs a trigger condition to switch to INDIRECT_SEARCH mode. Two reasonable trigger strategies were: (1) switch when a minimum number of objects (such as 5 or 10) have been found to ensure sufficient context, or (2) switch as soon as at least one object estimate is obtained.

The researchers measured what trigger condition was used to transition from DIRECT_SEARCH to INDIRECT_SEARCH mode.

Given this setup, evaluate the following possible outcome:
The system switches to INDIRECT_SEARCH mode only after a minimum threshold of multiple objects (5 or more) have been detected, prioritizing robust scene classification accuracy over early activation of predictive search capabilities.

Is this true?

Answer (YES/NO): NO